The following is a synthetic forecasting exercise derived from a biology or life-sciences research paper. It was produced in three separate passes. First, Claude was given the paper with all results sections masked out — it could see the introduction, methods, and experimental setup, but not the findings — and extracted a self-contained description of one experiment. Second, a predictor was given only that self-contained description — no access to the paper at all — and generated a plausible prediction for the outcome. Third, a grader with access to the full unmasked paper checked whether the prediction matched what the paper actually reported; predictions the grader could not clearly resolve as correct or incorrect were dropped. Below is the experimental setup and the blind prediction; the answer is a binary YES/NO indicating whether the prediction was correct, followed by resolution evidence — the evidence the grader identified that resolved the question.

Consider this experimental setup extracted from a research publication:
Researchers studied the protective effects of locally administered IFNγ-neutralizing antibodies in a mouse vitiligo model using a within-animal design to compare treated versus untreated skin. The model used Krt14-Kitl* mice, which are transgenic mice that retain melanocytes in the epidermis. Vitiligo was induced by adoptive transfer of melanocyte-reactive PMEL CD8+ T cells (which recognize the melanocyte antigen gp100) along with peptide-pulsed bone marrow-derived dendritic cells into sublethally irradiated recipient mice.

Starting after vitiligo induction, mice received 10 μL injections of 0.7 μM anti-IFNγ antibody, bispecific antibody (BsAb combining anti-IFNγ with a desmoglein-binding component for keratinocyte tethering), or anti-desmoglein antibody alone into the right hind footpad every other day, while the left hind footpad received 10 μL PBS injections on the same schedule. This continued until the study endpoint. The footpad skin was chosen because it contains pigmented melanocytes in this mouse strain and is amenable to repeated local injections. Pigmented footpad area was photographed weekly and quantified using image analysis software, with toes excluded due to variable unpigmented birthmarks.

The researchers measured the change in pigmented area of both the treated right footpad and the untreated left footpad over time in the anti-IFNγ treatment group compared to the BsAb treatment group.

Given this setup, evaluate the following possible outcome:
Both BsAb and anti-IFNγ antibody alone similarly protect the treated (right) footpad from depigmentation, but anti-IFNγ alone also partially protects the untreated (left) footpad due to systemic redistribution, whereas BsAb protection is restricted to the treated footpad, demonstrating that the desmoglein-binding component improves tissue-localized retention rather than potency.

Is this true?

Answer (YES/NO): YES